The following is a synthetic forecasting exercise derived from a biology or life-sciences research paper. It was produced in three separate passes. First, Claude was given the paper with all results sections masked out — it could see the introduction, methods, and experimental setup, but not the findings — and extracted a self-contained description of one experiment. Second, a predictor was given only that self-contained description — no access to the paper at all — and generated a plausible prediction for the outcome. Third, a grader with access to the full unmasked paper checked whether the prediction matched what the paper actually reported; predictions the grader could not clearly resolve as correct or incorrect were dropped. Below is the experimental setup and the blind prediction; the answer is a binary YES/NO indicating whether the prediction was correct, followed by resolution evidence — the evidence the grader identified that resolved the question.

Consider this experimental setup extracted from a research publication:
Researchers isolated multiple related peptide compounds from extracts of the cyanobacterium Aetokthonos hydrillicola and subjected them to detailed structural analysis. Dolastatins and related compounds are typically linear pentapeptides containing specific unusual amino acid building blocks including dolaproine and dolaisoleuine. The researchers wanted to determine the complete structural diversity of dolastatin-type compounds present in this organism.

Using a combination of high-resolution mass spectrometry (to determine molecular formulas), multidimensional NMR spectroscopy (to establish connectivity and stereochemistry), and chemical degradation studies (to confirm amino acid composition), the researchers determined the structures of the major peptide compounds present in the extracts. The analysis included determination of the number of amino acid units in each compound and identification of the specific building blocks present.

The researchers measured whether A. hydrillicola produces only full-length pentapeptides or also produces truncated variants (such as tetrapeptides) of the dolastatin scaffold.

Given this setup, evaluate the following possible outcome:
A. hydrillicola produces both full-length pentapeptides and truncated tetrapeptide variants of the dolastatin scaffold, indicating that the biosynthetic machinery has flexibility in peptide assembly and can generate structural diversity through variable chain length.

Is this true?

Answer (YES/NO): YES